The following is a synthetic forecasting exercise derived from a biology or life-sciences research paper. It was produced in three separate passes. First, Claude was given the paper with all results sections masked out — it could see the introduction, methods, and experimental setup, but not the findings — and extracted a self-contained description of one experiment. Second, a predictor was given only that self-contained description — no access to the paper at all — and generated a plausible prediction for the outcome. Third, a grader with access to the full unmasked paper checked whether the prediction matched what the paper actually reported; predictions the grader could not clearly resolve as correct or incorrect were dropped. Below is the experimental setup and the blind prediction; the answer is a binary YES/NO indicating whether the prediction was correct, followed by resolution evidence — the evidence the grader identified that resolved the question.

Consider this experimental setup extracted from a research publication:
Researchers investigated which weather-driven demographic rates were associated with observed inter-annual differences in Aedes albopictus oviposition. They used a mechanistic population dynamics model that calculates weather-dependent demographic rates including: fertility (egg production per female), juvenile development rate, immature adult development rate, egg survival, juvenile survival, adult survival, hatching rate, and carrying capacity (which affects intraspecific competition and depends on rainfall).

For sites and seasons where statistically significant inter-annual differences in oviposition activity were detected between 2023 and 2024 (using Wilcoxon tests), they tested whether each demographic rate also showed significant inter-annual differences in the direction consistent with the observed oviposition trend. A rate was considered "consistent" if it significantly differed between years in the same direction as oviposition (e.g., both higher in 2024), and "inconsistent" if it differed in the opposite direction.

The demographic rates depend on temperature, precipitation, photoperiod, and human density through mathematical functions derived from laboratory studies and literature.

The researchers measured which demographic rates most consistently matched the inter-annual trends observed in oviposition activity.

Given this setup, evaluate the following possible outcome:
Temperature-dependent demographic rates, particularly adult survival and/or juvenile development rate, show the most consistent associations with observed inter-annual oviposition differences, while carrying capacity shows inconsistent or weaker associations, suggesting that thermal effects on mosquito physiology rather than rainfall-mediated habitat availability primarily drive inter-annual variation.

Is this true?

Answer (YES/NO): YES